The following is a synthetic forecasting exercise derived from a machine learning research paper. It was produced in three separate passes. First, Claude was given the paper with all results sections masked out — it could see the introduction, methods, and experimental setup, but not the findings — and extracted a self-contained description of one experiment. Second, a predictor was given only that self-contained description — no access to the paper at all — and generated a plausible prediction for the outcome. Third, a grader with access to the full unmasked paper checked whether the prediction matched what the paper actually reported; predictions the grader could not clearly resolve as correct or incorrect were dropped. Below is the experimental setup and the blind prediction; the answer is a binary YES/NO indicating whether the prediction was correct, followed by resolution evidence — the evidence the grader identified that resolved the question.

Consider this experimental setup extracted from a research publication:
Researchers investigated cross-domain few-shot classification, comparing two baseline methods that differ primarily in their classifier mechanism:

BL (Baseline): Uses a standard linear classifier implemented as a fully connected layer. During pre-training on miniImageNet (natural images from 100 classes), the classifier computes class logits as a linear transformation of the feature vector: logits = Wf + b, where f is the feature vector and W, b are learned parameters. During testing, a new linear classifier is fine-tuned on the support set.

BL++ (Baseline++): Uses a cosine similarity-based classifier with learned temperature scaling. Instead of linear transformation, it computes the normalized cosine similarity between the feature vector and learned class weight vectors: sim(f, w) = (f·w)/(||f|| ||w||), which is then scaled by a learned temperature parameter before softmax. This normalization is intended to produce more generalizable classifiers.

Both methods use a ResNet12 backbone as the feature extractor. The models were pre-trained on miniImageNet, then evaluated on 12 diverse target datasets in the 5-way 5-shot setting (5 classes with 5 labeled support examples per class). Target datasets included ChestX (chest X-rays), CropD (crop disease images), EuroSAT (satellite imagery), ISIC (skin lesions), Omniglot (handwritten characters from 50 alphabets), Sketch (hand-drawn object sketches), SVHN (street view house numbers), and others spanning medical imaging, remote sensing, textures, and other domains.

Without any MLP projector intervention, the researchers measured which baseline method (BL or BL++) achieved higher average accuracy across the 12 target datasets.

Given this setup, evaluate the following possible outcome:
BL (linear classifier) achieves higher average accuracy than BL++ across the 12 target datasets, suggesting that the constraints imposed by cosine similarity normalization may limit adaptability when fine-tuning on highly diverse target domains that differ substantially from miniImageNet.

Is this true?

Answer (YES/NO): YES